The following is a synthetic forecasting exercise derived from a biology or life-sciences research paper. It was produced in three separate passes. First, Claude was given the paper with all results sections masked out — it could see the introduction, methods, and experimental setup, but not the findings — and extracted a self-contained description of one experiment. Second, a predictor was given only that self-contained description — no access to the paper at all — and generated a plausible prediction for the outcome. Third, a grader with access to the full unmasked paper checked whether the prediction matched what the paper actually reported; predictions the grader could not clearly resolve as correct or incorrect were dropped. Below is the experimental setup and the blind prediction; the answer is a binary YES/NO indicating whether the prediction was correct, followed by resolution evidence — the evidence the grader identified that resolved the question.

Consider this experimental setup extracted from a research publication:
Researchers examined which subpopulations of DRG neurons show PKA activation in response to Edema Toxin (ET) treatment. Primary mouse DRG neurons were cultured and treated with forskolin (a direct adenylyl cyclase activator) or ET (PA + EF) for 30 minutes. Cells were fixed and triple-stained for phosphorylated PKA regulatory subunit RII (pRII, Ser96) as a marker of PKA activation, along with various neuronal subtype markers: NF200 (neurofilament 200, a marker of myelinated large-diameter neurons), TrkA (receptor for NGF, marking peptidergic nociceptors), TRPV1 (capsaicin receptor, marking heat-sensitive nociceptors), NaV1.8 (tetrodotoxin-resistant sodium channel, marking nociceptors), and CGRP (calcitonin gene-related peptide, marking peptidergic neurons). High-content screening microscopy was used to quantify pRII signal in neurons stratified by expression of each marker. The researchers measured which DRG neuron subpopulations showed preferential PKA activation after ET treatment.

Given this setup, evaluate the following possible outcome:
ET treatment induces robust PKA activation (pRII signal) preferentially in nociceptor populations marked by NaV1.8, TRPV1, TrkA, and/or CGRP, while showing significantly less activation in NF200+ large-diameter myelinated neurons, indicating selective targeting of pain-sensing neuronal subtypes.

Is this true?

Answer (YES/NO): YES